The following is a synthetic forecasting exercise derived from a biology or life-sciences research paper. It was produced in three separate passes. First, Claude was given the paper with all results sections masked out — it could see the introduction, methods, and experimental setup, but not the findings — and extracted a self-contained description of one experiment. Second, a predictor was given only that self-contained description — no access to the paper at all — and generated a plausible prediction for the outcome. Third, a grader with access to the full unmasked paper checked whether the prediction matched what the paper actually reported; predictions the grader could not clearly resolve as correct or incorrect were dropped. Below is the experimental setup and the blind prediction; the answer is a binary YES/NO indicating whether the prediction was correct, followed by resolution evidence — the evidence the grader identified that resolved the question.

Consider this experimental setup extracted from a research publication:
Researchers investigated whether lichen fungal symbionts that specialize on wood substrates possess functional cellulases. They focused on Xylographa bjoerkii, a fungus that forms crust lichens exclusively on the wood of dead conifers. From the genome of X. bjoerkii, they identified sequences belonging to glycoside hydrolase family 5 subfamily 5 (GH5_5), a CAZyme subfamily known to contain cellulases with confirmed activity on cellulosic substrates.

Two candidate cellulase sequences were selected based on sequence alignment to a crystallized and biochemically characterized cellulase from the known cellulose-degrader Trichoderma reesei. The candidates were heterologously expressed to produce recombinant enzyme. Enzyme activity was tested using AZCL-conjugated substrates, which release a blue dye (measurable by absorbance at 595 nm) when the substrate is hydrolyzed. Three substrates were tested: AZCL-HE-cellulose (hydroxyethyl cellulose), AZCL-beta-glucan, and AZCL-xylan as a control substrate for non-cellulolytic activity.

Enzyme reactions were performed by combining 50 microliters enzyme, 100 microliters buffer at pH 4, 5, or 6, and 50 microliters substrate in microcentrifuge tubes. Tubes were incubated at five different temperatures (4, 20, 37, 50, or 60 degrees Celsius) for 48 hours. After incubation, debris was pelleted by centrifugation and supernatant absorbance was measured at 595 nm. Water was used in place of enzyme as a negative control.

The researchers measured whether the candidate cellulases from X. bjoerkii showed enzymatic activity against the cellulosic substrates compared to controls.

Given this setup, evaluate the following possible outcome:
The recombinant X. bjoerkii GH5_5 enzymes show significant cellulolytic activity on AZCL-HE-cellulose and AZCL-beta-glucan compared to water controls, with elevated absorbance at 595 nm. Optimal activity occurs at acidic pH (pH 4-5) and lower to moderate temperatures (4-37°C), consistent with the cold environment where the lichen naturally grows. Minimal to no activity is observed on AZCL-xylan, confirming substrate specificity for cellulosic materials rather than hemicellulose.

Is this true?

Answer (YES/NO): YES